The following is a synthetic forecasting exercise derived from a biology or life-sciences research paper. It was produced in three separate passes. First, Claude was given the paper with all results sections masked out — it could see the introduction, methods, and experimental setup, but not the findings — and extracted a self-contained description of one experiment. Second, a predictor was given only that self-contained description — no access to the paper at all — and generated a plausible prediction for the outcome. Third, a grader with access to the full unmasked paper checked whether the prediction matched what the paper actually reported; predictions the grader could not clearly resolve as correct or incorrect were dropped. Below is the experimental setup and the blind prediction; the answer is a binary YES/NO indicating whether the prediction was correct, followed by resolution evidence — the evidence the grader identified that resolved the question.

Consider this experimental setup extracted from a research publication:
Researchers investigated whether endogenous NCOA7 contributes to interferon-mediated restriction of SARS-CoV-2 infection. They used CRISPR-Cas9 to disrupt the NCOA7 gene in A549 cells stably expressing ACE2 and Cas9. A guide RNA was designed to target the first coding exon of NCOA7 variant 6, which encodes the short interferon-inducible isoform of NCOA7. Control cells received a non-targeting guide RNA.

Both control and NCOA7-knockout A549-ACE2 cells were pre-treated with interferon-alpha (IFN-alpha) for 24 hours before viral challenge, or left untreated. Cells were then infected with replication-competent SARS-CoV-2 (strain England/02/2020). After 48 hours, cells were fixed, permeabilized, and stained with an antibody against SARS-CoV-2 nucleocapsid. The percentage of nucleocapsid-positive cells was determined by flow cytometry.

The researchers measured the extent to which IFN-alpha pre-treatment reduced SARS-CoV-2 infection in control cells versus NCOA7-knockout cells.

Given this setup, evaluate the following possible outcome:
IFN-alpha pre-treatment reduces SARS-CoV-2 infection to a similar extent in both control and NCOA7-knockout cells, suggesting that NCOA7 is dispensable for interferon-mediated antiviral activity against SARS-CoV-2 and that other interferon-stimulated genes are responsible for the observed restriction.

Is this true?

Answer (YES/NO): NO